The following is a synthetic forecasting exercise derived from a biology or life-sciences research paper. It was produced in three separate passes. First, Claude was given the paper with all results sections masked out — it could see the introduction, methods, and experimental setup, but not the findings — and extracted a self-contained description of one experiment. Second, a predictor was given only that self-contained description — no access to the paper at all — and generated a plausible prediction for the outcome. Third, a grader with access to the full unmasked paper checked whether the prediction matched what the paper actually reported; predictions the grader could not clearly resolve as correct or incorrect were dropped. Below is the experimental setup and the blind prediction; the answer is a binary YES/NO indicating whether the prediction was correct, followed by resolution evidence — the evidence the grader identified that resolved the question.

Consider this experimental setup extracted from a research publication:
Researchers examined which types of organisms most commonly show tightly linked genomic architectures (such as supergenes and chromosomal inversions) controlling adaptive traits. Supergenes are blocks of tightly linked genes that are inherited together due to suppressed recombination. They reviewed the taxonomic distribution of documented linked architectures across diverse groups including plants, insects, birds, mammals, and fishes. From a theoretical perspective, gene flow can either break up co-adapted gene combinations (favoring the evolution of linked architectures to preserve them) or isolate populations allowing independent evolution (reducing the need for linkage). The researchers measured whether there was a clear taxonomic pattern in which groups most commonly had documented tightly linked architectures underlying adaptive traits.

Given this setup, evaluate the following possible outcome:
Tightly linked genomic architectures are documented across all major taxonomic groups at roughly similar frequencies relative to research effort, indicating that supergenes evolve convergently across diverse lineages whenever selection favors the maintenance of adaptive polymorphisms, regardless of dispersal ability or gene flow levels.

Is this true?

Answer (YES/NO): NO